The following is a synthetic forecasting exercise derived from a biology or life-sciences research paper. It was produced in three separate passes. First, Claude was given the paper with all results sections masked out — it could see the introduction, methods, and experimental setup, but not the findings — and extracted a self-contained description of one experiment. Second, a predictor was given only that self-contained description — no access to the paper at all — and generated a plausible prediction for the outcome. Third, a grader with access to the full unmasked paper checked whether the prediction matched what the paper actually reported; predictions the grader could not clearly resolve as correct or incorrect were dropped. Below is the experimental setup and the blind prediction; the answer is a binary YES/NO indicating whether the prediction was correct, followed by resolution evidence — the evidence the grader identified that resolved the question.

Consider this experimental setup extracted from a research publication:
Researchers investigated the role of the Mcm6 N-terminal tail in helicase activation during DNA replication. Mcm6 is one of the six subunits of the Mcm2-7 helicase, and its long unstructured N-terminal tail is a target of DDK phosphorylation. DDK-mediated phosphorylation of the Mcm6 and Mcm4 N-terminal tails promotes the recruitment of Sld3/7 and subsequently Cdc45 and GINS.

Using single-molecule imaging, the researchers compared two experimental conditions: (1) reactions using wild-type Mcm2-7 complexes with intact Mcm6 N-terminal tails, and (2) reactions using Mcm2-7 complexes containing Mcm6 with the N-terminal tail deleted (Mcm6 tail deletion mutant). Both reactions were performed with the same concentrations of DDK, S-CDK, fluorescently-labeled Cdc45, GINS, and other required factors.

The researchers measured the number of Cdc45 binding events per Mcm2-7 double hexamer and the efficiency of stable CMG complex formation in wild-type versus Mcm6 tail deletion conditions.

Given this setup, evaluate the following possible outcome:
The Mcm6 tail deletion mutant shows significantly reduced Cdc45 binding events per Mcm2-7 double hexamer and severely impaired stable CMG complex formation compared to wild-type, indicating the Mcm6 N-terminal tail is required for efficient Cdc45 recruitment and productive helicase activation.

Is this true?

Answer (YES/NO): YES